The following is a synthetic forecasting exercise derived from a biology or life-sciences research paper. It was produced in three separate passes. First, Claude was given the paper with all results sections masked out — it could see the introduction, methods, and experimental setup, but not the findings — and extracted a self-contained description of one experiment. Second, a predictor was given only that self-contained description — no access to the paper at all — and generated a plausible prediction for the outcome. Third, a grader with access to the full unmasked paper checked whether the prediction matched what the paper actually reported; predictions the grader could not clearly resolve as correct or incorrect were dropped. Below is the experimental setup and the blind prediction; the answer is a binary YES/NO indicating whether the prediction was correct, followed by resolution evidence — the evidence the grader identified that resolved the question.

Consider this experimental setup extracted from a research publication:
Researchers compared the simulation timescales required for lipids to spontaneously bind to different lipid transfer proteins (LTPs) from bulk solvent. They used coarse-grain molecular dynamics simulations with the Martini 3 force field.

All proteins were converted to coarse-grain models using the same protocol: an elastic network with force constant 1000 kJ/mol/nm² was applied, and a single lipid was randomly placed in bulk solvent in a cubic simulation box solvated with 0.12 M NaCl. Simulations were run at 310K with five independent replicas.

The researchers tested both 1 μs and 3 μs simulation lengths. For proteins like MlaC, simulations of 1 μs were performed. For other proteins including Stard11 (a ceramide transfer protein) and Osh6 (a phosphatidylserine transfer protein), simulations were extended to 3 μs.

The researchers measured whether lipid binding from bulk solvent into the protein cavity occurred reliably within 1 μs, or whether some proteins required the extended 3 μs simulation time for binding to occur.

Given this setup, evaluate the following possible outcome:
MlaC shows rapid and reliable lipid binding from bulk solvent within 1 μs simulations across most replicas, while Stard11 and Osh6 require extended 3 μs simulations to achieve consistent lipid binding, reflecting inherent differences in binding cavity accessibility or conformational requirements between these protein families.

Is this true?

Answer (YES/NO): NO